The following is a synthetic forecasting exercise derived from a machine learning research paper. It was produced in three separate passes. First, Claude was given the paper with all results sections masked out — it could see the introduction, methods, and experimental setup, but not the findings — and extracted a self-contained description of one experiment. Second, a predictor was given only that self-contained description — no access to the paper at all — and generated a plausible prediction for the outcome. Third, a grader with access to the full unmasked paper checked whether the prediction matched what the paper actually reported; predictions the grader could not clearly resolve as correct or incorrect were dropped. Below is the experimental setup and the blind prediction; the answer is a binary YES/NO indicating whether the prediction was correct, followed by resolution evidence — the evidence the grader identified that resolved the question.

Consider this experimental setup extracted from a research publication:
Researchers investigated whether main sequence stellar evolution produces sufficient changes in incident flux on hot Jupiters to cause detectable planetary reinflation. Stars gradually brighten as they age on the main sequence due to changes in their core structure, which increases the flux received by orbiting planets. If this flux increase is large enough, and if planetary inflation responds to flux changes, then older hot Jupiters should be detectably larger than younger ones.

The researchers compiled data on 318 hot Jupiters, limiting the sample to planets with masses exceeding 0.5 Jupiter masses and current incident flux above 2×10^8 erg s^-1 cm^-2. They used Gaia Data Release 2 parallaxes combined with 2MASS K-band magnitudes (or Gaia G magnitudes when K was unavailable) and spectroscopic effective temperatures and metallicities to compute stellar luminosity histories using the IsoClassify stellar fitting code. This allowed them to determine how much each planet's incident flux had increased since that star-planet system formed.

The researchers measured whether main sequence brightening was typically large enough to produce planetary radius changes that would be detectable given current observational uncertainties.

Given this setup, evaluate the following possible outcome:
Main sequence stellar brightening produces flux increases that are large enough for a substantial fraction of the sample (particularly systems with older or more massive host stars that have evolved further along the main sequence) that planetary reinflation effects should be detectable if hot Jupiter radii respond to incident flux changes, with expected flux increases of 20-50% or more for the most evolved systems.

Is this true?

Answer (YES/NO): YES